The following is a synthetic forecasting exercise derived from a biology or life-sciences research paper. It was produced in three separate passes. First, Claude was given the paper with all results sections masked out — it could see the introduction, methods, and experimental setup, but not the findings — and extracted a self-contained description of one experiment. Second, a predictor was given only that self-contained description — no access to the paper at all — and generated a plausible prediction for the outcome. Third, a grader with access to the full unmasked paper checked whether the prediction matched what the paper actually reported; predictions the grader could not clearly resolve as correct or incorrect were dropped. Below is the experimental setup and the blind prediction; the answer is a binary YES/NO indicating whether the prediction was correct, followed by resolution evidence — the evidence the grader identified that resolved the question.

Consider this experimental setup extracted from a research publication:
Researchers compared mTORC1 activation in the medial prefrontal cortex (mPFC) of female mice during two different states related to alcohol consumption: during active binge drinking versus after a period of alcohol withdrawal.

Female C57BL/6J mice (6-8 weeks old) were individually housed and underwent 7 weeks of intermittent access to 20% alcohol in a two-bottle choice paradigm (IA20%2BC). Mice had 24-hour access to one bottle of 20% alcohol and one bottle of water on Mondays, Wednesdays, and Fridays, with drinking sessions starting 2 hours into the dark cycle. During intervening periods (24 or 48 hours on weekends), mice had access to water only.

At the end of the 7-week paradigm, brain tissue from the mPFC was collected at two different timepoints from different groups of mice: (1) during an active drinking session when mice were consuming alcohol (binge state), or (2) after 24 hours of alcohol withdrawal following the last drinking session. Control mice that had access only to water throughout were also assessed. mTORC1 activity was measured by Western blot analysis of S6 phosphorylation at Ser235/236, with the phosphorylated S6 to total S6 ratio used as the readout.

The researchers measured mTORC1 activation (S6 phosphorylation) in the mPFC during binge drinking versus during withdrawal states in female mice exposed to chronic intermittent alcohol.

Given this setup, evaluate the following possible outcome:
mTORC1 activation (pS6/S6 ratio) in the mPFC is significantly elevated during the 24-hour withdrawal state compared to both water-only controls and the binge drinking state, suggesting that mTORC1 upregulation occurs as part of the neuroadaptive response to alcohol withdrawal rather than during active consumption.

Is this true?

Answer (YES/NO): NO